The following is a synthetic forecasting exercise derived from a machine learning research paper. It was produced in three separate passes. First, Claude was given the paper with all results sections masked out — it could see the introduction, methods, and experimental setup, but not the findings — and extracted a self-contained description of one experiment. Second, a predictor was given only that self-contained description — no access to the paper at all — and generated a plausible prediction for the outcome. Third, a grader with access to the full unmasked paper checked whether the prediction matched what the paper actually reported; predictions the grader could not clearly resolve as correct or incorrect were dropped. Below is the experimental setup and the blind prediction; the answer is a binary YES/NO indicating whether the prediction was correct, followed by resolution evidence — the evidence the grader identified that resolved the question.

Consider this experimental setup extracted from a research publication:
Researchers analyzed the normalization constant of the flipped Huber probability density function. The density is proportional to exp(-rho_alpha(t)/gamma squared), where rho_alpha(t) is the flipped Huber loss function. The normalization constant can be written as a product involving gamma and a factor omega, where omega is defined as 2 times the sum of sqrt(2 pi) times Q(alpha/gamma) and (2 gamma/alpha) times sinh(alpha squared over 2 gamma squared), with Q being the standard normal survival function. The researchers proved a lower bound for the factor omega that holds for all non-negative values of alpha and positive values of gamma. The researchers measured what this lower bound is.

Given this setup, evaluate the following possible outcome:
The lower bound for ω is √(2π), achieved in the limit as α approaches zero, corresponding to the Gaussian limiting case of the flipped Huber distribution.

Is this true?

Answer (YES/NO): YES